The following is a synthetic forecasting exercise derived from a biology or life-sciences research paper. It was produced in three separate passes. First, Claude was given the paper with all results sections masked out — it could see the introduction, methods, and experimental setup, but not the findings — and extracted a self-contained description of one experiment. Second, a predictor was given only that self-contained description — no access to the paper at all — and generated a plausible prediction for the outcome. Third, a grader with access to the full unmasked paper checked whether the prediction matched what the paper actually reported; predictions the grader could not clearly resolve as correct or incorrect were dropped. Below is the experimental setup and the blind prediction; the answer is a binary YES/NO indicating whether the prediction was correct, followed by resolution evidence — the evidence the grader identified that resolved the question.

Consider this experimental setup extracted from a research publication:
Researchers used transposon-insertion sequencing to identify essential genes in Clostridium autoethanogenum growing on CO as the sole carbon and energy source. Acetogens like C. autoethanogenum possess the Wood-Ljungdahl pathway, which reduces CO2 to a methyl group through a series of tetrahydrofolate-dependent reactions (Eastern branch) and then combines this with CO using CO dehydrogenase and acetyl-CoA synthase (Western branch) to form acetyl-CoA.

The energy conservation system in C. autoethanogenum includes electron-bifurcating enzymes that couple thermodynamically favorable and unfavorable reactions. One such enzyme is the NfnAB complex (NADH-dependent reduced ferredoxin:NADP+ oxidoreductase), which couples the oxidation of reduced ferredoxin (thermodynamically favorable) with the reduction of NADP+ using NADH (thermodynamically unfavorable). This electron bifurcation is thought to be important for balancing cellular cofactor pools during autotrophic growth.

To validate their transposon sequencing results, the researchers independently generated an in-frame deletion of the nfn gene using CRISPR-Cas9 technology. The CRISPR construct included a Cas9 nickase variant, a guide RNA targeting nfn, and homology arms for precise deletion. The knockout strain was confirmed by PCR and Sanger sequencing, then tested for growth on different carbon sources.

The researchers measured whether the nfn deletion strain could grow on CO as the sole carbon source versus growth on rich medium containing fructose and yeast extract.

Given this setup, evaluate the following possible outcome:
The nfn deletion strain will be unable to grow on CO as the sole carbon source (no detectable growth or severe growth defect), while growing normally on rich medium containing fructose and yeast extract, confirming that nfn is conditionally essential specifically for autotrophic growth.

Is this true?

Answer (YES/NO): YES